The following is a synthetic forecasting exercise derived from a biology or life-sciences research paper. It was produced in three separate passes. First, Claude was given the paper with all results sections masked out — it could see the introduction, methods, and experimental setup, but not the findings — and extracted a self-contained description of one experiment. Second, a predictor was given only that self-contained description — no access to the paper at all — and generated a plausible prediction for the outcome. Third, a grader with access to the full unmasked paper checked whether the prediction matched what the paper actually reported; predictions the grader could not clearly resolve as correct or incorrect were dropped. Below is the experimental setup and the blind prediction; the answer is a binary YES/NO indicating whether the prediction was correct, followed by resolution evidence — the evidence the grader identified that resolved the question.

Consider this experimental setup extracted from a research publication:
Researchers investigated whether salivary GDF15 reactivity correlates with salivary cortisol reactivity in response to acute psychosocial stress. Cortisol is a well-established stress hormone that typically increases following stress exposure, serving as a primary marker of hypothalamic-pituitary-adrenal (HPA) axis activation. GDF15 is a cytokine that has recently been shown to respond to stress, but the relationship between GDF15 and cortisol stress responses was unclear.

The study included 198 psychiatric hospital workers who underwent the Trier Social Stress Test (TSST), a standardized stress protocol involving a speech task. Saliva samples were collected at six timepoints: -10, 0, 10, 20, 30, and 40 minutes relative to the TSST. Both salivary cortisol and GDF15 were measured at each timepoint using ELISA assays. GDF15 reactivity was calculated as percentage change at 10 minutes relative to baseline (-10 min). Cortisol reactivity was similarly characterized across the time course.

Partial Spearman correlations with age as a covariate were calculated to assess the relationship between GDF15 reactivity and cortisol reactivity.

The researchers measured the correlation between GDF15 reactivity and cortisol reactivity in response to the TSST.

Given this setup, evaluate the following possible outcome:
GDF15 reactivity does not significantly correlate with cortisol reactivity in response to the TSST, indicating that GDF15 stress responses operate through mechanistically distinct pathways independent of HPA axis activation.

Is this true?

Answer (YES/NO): NO